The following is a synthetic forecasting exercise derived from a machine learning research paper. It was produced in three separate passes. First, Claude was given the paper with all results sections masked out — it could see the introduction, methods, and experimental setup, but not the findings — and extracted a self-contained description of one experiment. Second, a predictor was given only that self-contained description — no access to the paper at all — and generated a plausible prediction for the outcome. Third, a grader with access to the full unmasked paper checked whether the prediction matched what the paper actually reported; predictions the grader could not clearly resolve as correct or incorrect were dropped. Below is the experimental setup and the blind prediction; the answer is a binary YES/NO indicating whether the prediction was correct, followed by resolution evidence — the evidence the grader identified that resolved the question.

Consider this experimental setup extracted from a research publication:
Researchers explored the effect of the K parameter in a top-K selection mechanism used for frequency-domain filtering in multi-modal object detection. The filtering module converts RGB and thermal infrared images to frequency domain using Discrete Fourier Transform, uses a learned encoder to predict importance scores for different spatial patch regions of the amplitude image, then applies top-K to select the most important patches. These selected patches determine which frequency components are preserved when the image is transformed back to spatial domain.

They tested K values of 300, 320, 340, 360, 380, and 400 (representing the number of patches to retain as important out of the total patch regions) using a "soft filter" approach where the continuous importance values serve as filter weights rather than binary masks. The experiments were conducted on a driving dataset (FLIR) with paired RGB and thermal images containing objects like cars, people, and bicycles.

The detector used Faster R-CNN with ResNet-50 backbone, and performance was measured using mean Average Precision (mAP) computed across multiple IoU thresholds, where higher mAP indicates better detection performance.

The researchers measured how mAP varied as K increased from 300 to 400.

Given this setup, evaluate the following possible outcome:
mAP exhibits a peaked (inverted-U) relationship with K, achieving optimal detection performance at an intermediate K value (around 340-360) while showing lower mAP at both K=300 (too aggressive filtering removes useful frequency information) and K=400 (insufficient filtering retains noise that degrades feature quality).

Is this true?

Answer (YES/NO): NO